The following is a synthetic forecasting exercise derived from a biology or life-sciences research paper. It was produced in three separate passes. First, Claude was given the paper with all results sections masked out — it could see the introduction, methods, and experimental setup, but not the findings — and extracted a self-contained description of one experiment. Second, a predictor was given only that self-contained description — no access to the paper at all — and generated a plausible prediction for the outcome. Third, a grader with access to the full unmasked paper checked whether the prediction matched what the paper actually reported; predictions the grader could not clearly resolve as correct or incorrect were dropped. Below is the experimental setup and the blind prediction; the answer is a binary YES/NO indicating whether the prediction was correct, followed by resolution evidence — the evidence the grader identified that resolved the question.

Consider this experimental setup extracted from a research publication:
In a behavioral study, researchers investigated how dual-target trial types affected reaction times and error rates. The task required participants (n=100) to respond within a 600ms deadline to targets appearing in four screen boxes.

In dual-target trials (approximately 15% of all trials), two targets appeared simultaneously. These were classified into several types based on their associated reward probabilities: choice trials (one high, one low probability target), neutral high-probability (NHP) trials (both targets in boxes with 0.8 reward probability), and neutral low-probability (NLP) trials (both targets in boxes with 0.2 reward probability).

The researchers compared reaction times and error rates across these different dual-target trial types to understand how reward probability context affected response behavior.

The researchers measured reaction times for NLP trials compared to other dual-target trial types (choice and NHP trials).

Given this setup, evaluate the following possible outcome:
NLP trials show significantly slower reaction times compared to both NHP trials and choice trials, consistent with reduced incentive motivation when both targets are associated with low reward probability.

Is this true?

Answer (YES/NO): YES